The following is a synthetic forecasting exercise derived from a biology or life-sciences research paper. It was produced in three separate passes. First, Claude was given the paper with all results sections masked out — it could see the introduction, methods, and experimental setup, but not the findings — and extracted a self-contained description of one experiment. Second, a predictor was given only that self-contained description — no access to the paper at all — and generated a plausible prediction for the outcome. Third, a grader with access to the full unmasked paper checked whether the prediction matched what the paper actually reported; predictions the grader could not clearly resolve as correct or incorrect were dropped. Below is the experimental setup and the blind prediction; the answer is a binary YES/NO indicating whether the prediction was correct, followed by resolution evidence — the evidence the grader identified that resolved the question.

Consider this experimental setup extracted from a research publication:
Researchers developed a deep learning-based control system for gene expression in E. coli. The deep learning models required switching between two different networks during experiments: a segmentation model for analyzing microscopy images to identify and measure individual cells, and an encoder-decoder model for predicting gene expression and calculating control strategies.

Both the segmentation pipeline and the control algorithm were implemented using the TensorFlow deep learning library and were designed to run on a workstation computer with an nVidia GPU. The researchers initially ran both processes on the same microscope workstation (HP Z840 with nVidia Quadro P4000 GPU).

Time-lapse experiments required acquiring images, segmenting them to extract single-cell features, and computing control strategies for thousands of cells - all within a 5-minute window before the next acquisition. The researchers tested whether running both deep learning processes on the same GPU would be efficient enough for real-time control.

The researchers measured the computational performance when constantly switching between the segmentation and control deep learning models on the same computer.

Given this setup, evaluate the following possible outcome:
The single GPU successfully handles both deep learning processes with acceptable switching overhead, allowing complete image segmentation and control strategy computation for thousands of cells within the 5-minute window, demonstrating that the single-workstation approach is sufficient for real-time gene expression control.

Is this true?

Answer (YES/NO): NO